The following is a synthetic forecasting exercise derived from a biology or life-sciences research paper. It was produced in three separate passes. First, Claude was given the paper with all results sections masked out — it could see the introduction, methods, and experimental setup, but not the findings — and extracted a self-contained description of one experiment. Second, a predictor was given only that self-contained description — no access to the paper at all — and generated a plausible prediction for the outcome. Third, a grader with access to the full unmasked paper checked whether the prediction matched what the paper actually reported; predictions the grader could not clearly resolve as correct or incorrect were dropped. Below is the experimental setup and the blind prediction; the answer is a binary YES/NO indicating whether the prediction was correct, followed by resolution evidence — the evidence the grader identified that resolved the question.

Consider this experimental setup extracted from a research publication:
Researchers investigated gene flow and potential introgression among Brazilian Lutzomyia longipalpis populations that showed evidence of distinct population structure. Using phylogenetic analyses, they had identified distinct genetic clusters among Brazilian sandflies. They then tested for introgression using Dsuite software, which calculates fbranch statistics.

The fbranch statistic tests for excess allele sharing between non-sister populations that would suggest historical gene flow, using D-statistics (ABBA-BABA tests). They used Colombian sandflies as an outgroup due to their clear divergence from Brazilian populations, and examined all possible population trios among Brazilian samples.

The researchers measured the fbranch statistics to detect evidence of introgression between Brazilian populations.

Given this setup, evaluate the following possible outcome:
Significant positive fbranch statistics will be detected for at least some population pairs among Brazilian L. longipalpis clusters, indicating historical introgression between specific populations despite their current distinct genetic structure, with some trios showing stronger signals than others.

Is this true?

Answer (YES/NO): YES